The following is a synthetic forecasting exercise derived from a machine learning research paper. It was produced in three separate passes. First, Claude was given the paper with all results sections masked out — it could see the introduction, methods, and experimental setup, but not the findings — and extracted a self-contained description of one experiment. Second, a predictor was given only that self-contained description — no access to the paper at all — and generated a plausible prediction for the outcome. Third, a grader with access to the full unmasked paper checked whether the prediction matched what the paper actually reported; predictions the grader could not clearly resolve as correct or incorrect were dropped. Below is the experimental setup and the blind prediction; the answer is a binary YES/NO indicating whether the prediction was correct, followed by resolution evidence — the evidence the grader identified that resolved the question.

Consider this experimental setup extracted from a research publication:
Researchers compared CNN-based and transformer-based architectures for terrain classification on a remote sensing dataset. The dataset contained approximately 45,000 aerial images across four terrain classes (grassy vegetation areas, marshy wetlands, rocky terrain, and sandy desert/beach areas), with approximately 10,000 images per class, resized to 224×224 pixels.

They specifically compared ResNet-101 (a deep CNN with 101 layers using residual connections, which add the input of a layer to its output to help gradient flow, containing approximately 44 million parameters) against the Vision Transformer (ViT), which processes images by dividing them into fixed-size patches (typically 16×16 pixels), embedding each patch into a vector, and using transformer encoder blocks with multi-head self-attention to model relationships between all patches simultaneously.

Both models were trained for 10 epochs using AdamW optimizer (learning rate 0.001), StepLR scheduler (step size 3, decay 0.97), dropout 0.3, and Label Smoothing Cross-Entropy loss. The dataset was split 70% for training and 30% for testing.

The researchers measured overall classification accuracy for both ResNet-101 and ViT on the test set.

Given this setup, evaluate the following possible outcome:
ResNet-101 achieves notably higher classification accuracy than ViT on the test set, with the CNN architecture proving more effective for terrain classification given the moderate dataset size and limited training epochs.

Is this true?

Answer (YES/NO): NO